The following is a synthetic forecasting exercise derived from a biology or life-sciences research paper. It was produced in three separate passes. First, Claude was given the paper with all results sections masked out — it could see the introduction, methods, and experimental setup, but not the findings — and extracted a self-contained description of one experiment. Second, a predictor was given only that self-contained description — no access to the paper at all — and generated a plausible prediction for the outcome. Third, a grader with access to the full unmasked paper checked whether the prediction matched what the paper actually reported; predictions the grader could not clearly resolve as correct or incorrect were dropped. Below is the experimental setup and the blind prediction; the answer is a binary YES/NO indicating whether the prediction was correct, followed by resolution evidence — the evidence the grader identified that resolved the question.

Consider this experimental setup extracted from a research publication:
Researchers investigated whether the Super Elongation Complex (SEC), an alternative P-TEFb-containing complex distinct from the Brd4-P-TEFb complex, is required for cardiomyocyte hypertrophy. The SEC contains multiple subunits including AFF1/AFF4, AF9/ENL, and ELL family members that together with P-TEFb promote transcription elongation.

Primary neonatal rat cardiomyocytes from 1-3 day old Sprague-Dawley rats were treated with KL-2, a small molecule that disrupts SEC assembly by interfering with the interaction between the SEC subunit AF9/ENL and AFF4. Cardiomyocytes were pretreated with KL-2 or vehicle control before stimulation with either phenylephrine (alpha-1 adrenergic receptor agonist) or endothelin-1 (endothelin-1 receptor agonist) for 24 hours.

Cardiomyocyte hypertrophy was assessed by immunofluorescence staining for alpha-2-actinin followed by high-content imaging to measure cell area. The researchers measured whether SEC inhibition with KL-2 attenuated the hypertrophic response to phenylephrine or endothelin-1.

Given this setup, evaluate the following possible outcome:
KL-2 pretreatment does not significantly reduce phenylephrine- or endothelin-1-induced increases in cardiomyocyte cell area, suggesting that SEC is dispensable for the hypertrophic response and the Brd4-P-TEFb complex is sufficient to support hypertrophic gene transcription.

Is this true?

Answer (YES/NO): NO